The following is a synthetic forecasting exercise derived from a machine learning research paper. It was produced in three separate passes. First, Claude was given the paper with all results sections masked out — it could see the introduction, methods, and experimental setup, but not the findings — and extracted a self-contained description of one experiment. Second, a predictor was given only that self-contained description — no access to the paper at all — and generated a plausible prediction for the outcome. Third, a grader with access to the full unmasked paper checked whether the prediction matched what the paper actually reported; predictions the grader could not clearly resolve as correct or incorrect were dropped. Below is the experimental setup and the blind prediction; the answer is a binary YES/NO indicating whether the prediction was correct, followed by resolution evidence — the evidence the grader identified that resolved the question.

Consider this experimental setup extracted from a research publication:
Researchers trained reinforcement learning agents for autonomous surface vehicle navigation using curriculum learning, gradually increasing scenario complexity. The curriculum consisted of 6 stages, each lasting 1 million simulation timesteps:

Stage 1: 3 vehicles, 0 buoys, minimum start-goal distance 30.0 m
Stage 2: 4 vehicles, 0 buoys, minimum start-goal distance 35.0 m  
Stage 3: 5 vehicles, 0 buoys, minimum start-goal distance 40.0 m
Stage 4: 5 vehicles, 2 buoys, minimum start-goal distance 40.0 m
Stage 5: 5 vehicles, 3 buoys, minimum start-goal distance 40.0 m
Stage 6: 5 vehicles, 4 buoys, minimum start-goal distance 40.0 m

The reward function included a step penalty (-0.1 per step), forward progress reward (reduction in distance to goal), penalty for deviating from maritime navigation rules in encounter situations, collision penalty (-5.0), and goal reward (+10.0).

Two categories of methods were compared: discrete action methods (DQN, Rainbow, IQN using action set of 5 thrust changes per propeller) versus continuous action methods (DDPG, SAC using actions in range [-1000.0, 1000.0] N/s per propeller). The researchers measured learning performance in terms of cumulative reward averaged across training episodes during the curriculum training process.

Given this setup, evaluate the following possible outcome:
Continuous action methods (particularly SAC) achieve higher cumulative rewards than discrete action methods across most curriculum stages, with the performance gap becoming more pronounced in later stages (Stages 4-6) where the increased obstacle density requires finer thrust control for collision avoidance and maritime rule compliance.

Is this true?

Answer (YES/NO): NO